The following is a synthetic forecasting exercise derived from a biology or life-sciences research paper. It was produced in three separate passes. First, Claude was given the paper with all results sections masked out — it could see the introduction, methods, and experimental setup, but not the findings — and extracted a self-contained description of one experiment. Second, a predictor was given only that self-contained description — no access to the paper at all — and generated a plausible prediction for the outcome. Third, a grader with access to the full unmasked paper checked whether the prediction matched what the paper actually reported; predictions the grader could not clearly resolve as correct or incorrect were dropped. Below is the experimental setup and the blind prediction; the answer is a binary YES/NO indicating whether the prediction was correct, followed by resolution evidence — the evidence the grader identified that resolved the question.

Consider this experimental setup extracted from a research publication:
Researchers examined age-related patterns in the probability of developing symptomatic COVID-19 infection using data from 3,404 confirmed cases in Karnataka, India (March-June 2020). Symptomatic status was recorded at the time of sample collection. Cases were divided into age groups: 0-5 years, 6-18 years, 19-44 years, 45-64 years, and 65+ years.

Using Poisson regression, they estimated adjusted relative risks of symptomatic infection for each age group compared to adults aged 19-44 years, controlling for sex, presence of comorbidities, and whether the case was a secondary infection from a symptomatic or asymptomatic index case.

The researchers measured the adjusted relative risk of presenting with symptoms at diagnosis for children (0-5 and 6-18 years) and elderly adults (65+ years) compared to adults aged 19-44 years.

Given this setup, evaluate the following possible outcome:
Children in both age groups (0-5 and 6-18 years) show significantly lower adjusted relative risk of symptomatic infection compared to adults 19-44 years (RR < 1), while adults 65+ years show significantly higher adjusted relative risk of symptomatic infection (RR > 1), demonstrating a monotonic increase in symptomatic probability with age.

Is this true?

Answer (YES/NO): NO